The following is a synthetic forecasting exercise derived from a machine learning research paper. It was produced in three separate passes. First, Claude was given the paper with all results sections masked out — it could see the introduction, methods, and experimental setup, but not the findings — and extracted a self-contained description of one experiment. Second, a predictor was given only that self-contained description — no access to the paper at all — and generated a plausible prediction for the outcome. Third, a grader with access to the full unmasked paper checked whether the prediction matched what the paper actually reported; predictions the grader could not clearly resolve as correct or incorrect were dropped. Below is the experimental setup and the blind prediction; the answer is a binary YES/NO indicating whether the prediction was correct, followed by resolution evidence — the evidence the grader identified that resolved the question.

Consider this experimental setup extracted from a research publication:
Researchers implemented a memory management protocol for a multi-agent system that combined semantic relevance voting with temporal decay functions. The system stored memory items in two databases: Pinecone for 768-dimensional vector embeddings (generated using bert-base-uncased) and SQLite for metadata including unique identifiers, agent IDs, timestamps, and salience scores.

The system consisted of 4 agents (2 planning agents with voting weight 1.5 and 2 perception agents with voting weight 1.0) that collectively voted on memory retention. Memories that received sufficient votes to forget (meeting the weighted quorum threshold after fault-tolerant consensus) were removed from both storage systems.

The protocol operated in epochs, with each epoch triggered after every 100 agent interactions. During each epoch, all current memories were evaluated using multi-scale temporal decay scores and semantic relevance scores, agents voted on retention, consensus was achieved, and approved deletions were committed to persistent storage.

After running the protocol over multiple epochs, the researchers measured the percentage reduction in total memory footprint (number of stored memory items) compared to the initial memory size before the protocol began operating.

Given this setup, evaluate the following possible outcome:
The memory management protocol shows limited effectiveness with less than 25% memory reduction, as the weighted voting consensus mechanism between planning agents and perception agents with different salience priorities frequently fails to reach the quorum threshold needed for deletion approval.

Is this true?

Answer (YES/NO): NO